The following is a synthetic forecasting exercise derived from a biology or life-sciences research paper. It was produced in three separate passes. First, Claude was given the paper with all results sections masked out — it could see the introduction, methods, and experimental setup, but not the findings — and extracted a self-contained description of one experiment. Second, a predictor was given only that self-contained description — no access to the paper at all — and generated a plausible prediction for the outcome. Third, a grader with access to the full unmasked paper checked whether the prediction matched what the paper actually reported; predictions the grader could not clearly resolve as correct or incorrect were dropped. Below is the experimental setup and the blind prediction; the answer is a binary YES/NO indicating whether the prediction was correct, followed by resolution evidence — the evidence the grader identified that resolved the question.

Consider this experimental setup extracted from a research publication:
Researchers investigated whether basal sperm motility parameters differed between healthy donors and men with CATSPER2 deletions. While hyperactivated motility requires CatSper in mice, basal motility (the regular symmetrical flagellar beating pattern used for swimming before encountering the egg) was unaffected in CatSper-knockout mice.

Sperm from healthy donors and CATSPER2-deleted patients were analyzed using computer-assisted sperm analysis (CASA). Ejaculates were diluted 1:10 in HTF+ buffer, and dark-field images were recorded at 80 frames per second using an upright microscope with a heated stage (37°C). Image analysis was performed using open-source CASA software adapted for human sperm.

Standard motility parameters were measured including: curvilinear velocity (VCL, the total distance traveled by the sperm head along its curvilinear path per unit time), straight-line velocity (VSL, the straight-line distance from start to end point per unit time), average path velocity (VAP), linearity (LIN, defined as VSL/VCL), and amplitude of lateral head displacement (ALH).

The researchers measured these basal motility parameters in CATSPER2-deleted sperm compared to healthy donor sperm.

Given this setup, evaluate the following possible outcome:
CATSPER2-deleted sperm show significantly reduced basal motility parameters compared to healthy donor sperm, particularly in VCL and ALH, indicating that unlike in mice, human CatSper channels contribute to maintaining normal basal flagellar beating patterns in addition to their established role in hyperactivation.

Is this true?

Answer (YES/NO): NO